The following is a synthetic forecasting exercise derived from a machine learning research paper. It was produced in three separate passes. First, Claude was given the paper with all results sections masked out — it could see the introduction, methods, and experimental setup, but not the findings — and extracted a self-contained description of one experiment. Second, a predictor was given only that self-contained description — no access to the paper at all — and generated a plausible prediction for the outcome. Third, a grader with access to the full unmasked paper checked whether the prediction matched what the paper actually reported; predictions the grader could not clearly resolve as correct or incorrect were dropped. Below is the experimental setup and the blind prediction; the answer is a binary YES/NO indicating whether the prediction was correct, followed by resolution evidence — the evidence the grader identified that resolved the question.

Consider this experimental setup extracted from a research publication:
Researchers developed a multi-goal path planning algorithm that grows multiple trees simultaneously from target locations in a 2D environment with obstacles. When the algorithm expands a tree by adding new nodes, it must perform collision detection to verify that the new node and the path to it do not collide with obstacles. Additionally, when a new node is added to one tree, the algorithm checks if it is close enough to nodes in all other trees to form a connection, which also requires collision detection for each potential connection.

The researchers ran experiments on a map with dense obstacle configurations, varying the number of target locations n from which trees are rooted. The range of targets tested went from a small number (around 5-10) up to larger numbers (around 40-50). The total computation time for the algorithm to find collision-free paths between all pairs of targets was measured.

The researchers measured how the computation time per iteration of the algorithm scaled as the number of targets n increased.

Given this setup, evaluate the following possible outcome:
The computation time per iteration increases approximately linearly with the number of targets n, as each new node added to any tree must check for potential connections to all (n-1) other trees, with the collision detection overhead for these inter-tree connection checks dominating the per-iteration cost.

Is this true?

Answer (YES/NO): YES